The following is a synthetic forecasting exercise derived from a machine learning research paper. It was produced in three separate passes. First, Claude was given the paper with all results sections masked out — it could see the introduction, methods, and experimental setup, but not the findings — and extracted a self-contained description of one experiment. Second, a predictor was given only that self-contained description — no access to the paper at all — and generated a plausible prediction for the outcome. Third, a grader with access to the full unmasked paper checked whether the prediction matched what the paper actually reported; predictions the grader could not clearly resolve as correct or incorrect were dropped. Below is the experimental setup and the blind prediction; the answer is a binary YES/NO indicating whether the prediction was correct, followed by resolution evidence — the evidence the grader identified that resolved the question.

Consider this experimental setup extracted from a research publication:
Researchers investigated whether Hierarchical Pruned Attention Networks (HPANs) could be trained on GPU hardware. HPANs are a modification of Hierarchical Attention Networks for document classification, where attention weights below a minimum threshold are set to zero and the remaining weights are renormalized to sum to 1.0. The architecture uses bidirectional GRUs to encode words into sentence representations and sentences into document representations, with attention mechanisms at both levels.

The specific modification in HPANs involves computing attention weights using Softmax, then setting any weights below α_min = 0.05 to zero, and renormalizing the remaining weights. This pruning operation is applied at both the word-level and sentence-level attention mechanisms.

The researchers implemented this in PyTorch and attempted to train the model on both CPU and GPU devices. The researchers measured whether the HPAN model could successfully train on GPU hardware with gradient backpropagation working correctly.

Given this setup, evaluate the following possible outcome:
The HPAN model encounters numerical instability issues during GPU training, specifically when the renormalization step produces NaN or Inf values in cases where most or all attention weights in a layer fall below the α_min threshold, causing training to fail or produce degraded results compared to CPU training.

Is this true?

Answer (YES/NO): NO